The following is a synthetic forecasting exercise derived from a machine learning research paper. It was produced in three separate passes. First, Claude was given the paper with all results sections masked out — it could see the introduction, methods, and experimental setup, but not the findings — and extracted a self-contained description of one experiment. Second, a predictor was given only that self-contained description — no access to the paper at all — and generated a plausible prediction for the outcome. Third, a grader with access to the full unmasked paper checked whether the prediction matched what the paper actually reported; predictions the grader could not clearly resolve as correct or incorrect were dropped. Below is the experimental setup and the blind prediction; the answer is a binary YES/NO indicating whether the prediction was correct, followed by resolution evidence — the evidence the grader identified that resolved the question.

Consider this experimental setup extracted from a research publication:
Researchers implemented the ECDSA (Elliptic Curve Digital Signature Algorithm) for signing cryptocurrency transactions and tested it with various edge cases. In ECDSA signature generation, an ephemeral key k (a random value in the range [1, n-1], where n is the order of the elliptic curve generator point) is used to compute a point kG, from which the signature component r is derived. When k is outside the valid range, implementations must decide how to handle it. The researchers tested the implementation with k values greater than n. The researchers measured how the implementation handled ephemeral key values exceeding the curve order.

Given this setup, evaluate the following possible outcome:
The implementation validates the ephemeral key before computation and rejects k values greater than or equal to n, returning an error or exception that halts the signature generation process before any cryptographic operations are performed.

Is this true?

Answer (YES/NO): NO